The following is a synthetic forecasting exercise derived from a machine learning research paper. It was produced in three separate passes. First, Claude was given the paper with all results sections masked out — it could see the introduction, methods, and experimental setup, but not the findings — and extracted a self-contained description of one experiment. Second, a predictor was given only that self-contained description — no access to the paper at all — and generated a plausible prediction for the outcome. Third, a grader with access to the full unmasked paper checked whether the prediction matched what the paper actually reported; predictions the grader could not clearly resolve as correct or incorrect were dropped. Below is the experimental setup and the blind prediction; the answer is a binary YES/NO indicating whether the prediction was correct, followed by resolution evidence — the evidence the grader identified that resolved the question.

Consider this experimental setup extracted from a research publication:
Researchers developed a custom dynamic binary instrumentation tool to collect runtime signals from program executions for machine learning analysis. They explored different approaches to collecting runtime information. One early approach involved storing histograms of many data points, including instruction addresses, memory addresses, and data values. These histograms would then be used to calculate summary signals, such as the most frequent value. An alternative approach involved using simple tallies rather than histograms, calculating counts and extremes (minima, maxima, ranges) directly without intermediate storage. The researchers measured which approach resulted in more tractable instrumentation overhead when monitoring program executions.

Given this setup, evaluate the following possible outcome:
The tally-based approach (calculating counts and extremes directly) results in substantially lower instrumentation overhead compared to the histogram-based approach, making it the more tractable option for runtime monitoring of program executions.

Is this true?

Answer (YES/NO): YES